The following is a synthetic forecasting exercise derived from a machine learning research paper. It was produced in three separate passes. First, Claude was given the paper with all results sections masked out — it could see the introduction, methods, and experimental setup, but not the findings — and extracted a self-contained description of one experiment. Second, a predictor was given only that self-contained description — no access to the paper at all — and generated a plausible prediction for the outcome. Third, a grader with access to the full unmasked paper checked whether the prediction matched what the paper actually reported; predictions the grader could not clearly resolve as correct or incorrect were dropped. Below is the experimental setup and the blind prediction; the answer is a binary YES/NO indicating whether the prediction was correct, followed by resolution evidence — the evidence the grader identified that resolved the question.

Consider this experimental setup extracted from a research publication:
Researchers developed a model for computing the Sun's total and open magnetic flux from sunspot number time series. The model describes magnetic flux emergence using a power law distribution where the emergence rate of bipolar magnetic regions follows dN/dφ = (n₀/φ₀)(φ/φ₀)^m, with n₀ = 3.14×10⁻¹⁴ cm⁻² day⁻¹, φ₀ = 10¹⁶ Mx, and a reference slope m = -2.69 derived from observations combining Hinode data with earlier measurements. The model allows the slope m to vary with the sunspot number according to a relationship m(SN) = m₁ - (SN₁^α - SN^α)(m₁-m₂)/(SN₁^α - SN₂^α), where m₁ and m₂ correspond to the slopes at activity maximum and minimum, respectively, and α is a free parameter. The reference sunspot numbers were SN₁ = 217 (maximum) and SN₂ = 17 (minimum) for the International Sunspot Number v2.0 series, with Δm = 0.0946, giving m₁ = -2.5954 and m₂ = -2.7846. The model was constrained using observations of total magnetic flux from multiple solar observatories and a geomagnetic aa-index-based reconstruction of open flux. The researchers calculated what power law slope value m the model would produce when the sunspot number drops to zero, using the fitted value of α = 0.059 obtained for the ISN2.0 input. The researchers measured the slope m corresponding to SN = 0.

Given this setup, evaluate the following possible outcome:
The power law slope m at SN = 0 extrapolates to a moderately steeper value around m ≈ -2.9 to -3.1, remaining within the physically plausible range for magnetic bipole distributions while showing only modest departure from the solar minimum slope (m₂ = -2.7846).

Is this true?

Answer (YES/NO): NO